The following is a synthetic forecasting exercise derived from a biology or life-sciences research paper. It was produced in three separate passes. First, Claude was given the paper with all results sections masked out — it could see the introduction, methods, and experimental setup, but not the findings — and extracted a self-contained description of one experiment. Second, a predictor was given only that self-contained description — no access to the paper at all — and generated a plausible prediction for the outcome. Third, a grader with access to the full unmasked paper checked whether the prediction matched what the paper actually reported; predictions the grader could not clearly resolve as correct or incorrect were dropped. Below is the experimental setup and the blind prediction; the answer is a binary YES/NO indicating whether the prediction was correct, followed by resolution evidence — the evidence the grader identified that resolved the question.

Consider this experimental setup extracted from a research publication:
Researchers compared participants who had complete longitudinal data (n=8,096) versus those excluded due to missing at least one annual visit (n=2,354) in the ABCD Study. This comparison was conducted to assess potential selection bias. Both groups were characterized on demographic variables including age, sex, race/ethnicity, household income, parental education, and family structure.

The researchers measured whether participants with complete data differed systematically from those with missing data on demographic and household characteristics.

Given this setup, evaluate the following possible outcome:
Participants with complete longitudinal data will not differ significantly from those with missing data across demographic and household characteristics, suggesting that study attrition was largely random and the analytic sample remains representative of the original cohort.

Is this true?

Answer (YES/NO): NO